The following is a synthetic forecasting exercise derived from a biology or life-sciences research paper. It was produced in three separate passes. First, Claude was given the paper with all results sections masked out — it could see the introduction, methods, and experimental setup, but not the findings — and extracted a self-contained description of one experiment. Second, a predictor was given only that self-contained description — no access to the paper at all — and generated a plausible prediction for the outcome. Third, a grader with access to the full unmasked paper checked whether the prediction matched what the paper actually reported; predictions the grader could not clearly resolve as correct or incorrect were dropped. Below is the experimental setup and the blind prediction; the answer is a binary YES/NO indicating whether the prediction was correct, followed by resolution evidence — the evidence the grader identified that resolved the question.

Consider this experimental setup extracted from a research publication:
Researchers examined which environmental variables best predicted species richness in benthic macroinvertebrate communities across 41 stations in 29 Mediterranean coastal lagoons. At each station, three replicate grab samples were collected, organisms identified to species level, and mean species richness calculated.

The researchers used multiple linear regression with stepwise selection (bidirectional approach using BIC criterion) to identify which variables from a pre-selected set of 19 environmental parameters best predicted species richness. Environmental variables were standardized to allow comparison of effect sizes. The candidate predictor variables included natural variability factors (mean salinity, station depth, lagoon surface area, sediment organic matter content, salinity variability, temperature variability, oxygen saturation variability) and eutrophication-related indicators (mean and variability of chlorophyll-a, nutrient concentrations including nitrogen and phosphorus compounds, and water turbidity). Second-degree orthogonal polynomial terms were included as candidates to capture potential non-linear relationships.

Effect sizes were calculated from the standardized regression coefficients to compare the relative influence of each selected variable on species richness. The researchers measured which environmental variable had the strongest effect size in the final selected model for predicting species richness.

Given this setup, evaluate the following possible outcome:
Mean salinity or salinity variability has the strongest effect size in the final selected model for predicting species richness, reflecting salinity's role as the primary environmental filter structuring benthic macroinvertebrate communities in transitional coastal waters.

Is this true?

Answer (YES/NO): NO